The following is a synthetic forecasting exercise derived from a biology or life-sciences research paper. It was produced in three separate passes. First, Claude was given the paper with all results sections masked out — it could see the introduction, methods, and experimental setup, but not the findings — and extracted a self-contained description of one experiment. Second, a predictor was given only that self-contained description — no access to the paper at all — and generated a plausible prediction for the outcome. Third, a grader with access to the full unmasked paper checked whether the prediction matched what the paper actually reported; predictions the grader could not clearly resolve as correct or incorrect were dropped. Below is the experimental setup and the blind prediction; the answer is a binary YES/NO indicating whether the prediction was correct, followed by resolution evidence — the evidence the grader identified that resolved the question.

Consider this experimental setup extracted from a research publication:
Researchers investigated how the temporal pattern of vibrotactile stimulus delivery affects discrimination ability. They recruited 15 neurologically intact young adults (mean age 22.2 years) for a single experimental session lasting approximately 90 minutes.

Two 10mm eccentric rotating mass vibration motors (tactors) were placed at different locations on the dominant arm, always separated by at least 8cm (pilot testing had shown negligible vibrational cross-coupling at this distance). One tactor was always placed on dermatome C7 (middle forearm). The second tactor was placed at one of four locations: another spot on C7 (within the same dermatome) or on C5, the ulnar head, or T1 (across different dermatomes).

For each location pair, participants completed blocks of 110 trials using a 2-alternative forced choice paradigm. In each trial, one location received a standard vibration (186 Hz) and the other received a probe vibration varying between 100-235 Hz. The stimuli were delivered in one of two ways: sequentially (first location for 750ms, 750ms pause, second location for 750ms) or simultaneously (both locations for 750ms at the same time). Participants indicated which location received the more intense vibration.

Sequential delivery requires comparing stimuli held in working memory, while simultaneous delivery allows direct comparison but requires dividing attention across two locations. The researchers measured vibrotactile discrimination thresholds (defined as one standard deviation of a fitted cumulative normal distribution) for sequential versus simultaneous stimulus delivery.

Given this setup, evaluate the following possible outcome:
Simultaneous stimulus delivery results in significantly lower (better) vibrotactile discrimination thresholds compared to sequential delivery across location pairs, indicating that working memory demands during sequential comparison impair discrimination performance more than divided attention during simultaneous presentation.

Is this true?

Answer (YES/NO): NO